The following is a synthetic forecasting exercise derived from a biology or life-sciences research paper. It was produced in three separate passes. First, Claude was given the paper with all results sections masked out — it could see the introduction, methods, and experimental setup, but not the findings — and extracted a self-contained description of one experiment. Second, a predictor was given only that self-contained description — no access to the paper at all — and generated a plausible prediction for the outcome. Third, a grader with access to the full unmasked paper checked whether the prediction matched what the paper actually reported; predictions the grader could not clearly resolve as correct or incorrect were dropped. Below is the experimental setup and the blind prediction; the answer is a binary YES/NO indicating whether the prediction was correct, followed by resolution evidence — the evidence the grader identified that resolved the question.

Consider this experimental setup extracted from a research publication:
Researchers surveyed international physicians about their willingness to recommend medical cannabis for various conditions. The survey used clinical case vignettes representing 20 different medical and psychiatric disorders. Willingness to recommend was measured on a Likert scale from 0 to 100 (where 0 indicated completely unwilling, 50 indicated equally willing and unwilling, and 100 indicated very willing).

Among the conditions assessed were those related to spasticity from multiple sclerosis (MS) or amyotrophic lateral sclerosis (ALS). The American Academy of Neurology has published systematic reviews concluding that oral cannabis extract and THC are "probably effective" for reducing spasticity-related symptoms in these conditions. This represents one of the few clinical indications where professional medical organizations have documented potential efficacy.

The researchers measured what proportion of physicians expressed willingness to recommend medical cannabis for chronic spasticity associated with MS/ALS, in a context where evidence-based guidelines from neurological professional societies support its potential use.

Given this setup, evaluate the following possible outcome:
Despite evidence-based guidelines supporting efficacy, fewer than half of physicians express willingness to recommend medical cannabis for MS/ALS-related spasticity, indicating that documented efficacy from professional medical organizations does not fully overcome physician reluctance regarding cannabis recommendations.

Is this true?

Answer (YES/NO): NO